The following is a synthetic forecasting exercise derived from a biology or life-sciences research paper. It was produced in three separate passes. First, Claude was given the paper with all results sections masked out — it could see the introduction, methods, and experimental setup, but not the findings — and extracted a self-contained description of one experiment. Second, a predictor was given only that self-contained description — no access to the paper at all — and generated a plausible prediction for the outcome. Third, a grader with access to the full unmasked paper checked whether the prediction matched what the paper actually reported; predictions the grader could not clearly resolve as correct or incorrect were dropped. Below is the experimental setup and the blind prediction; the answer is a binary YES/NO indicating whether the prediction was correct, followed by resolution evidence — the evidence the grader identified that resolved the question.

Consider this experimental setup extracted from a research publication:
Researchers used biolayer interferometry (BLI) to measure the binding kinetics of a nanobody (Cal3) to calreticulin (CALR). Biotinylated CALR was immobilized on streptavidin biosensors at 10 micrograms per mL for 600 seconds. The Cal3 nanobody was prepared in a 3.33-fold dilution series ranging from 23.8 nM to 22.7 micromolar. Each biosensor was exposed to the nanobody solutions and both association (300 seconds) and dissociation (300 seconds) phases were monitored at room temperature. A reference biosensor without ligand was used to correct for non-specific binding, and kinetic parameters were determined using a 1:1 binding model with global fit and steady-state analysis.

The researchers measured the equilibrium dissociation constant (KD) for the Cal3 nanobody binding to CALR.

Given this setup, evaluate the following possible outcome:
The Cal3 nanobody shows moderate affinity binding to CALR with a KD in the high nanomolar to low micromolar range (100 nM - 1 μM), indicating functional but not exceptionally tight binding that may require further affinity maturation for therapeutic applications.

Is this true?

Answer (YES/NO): YES